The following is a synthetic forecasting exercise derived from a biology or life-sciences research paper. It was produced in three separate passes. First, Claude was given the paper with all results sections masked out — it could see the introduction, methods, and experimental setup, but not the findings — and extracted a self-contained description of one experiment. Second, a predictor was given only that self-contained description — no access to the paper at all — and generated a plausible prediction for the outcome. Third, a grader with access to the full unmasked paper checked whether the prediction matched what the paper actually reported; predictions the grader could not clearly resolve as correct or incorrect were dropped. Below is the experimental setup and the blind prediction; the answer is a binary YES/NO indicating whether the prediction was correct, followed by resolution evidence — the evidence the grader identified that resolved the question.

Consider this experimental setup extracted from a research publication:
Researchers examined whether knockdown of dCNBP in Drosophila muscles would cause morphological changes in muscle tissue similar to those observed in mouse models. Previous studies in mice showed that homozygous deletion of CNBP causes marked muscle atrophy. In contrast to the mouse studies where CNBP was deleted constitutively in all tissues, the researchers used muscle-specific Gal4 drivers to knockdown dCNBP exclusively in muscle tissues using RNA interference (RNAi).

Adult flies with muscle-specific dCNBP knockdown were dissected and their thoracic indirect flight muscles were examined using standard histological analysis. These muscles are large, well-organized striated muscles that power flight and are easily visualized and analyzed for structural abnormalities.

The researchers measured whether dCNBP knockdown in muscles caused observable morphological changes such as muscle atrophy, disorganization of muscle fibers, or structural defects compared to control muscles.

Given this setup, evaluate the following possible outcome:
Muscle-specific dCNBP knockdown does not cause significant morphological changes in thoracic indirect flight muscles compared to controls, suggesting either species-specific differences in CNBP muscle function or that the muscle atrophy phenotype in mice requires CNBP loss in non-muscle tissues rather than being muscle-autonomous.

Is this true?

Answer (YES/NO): YES